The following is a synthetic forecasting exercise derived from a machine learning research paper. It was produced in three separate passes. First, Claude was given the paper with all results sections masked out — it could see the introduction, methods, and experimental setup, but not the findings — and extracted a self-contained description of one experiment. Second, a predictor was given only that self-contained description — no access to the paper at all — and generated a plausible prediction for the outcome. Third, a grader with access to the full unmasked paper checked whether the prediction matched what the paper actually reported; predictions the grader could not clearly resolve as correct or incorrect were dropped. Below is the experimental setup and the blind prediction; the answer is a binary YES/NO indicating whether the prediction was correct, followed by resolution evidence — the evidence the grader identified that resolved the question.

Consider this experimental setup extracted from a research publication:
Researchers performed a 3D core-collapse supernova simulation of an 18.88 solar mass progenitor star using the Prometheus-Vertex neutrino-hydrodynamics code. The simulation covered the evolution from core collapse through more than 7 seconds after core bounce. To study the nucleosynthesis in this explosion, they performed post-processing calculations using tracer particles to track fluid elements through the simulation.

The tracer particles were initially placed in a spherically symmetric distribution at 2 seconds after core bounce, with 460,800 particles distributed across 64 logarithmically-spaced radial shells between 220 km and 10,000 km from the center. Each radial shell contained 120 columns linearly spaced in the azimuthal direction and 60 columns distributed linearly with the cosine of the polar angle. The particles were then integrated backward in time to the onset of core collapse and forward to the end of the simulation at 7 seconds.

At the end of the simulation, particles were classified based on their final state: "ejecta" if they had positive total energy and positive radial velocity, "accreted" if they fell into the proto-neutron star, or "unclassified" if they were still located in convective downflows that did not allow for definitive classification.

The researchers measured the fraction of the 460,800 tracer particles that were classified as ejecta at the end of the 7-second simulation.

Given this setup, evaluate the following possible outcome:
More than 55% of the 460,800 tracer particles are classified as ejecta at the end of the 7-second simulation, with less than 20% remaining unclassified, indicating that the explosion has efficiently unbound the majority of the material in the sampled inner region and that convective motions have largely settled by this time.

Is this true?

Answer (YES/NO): YES